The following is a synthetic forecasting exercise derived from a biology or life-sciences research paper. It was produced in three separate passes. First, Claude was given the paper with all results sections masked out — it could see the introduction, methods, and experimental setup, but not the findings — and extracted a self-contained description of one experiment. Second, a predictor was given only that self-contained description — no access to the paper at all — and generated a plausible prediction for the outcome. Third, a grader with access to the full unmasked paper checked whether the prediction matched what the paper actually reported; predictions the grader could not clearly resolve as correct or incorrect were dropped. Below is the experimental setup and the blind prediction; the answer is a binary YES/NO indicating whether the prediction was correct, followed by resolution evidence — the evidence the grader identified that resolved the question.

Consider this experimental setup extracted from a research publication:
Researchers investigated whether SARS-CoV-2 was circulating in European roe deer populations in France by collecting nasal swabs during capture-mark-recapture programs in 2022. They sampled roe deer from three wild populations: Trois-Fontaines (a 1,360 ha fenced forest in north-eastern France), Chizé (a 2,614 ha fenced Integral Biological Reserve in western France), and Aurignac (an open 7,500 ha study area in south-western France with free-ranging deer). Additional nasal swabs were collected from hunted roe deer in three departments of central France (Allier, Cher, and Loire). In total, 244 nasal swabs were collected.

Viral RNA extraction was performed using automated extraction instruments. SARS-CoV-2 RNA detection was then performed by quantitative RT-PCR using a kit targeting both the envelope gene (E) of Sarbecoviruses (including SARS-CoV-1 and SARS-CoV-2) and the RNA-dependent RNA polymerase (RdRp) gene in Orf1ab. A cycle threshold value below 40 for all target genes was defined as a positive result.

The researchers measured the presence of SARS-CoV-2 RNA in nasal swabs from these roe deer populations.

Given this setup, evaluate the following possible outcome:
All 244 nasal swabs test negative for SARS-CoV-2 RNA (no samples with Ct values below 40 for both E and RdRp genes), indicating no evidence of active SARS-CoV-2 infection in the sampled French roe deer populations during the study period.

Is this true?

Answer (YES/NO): YES